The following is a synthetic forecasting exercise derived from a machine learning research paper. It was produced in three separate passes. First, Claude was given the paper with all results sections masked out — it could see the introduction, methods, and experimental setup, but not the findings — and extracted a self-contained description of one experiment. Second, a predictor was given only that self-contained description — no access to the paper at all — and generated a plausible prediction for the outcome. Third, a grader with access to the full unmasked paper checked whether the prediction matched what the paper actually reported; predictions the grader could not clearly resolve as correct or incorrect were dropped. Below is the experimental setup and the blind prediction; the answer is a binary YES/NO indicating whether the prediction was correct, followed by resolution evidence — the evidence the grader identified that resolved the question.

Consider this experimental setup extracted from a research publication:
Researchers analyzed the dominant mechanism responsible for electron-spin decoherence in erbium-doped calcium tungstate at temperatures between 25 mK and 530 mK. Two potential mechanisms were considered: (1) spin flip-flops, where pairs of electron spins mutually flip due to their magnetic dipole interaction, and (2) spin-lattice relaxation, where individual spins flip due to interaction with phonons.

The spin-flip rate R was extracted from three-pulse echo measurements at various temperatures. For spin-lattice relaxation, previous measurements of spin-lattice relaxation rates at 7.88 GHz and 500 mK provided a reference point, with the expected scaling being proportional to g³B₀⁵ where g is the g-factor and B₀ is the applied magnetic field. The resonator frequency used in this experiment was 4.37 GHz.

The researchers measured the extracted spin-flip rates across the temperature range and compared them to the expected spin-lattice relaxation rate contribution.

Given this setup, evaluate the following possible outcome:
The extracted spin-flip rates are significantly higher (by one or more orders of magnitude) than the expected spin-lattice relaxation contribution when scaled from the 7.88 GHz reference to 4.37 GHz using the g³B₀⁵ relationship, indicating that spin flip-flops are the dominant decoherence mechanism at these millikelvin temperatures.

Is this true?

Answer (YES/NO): YES